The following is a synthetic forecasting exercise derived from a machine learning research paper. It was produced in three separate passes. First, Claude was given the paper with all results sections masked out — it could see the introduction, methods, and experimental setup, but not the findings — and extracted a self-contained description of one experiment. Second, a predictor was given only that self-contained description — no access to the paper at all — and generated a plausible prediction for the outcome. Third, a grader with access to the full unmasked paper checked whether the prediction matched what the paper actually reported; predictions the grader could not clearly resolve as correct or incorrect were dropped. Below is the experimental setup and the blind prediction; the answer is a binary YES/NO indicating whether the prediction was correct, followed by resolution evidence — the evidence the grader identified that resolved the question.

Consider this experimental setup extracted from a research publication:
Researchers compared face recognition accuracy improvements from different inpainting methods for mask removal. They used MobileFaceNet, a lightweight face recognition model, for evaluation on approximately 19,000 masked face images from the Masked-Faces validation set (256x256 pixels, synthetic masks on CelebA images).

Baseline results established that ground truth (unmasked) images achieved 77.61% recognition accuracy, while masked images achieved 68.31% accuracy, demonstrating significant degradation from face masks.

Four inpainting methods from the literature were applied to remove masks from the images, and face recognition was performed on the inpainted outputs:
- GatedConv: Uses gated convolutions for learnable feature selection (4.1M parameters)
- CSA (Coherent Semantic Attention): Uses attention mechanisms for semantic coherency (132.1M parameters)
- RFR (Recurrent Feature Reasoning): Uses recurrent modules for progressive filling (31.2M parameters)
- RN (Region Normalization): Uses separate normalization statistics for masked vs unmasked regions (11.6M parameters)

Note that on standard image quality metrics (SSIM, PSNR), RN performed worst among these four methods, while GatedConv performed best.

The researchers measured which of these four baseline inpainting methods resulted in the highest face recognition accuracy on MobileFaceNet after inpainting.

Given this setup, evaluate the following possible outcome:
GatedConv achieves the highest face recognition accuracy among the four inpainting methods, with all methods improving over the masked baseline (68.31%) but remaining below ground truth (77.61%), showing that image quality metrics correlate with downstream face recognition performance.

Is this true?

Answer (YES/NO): NO